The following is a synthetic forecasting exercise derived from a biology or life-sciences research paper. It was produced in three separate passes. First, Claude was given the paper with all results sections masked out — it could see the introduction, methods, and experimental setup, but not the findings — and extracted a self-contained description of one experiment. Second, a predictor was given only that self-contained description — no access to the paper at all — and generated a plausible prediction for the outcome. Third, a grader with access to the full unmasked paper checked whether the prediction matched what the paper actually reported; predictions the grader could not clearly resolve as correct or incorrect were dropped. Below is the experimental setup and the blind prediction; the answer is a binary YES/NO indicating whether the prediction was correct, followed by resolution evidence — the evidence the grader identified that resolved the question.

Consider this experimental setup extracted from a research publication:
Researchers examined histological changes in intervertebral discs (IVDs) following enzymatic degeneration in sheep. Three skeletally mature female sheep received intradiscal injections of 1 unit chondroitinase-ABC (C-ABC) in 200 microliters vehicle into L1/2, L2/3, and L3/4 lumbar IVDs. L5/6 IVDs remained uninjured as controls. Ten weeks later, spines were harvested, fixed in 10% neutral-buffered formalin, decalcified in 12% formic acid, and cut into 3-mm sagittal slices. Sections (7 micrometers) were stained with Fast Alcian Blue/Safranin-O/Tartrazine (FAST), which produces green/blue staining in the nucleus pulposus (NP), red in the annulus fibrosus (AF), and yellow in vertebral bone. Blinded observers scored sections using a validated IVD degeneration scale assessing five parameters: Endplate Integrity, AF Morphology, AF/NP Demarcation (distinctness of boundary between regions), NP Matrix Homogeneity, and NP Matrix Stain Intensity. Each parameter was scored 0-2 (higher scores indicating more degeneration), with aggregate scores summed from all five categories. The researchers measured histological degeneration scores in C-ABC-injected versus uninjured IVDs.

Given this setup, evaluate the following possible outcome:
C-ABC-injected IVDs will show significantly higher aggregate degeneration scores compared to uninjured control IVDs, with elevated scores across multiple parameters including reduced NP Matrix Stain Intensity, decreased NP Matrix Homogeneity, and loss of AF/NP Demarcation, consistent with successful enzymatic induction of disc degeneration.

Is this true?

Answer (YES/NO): YES